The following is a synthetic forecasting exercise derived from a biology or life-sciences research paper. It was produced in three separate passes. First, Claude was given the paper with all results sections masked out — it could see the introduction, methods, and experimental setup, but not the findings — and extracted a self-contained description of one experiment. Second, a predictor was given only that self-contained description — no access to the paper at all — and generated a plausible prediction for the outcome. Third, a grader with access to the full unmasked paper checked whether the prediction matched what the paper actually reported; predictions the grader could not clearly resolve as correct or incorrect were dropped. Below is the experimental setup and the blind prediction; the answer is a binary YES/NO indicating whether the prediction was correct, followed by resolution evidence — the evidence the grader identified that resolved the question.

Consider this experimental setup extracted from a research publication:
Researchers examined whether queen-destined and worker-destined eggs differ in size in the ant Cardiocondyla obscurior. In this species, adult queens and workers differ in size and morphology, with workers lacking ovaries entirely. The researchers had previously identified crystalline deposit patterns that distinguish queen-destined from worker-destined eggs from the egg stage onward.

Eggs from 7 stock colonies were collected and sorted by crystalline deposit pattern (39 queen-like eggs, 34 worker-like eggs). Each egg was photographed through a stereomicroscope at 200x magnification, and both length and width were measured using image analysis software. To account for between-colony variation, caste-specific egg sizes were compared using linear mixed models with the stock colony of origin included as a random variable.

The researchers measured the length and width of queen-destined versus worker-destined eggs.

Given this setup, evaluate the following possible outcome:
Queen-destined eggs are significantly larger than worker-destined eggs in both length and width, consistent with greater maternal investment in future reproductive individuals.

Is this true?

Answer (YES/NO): NO